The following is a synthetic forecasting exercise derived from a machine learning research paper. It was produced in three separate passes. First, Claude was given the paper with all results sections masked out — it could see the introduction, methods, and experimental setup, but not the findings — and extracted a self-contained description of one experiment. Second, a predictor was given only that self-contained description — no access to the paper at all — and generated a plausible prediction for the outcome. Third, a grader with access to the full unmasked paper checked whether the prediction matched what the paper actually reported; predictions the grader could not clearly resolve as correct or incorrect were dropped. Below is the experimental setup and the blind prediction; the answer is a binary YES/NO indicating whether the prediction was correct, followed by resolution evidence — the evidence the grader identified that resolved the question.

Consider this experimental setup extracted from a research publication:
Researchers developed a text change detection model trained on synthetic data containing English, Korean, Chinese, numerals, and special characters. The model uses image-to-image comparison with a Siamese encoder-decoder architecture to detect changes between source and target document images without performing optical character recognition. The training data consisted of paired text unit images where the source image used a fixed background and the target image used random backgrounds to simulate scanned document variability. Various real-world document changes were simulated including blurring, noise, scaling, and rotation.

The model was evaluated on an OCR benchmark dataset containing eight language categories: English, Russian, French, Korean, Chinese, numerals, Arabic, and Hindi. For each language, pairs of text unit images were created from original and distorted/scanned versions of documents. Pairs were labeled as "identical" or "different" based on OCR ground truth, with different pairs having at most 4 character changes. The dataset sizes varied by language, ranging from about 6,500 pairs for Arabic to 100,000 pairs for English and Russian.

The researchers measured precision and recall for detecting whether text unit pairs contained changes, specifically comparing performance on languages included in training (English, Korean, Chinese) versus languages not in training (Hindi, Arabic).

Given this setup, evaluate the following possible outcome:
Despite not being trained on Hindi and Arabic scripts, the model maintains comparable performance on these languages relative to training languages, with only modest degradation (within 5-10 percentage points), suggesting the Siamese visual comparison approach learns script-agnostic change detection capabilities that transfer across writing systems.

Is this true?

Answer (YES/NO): NO